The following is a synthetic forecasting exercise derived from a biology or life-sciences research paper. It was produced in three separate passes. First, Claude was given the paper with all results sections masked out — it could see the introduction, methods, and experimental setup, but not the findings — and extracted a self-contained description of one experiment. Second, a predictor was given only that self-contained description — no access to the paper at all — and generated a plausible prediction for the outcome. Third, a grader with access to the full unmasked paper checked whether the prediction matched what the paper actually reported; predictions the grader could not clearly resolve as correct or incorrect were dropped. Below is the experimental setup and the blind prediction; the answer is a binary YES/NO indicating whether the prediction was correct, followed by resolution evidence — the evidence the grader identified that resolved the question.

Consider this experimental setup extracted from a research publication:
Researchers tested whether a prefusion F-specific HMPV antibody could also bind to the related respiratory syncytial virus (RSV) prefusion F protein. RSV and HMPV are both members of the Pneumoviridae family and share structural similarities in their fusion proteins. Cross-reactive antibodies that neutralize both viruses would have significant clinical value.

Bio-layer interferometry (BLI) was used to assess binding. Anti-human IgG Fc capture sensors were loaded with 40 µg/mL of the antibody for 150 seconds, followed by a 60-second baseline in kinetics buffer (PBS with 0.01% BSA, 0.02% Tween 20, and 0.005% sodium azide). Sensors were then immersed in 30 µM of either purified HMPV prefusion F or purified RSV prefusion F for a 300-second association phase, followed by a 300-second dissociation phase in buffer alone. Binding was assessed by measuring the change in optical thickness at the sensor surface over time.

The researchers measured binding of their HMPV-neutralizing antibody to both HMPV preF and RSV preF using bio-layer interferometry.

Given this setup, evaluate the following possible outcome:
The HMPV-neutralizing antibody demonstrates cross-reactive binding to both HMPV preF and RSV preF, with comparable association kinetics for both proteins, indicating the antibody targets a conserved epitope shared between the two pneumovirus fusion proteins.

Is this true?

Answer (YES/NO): NO